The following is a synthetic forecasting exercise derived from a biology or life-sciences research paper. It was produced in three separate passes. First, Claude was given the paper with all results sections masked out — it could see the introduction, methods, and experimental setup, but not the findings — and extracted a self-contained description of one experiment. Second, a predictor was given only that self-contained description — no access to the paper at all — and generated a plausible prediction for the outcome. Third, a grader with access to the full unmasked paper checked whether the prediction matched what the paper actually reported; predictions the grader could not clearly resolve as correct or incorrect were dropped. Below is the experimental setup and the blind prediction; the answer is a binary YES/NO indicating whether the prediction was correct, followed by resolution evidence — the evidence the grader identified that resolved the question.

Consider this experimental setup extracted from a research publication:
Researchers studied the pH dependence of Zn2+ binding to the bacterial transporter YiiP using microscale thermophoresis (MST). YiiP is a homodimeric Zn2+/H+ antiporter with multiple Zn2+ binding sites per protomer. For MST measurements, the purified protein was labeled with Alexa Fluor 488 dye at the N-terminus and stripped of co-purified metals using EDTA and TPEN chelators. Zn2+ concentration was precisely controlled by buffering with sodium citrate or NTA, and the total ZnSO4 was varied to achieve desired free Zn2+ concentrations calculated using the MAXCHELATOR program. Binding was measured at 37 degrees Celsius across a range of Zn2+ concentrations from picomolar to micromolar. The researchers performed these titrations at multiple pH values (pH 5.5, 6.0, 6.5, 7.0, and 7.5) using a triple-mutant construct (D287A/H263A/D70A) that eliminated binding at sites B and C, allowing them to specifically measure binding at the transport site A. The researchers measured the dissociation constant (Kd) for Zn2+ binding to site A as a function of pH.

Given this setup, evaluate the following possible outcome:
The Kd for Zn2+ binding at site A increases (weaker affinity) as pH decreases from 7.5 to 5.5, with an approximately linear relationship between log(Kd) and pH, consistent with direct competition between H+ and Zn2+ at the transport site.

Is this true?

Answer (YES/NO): NO